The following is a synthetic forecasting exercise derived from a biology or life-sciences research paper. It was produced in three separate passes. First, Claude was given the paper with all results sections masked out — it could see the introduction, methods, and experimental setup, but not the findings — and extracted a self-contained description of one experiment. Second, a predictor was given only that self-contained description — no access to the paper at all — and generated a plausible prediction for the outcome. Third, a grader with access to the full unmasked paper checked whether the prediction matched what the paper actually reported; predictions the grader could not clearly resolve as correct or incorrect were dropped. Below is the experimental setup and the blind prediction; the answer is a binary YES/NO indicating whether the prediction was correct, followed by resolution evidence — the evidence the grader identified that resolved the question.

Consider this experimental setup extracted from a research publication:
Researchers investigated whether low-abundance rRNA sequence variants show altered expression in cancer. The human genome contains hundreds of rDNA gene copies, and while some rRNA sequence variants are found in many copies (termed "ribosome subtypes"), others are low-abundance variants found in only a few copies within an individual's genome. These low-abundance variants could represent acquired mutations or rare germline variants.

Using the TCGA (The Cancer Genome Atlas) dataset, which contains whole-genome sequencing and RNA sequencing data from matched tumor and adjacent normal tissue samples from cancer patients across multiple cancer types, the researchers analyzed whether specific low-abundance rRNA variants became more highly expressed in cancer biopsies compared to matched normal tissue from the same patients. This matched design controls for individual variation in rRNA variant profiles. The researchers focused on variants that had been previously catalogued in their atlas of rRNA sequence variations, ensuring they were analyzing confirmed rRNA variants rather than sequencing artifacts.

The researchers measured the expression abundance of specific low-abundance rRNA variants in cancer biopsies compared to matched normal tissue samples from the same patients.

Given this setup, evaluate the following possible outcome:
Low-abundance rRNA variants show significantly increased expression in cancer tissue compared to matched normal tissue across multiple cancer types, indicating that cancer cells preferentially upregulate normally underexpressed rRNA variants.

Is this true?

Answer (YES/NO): YES